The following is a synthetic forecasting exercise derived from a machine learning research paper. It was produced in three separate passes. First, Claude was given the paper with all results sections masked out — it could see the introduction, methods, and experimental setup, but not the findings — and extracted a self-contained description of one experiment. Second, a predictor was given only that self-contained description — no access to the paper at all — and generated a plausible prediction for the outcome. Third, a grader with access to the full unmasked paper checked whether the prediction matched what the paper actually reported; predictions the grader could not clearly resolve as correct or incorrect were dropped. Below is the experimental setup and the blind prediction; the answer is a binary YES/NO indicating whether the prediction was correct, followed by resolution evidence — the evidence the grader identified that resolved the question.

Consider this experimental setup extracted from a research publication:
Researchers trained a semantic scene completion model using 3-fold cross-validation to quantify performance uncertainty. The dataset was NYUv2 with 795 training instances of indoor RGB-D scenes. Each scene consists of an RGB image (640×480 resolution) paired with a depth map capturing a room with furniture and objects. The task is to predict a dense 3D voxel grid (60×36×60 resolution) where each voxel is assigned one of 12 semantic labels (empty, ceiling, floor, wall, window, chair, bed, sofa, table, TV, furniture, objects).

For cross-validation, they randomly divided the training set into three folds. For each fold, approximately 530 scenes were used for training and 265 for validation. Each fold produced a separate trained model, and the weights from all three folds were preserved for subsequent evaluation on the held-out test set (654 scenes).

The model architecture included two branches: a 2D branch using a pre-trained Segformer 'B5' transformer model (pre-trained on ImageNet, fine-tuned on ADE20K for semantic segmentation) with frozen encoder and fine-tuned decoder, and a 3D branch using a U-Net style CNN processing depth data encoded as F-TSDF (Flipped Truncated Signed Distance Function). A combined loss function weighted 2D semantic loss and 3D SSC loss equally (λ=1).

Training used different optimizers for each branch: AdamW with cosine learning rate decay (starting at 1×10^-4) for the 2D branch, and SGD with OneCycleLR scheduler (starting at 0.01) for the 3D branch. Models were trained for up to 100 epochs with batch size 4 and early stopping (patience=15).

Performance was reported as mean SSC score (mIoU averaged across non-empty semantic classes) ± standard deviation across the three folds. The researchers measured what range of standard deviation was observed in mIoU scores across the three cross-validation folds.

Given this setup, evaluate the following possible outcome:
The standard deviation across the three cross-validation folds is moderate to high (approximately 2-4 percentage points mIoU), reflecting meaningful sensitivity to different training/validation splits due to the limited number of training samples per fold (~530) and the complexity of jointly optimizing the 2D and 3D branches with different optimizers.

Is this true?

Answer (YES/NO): NO